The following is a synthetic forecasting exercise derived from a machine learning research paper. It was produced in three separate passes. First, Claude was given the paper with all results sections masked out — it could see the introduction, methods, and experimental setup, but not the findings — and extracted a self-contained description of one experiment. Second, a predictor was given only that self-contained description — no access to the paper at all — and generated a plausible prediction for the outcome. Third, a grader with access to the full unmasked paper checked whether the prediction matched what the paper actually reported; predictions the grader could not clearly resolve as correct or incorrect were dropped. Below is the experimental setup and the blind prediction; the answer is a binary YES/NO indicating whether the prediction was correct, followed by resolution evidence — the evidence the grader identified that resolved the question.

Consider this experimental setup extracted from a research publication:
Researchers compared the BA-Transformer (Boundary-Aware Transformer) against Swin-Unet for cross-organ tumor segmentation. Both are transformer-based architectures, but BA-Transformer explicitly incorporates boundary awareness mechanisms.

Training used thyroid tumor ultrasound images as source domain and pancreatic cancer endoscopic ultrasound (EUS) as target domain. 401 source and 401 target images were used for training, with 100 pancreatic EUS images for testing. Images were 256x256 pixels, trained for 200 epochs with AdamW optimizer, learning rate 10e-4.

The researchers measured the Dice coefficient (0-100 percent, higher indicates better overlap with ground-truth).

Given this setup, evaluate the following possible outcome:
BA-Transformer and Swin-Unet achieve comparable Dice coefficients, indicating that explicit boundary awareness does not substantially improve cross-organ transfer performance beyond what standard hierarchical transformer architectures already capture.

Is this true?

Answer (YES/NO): NO